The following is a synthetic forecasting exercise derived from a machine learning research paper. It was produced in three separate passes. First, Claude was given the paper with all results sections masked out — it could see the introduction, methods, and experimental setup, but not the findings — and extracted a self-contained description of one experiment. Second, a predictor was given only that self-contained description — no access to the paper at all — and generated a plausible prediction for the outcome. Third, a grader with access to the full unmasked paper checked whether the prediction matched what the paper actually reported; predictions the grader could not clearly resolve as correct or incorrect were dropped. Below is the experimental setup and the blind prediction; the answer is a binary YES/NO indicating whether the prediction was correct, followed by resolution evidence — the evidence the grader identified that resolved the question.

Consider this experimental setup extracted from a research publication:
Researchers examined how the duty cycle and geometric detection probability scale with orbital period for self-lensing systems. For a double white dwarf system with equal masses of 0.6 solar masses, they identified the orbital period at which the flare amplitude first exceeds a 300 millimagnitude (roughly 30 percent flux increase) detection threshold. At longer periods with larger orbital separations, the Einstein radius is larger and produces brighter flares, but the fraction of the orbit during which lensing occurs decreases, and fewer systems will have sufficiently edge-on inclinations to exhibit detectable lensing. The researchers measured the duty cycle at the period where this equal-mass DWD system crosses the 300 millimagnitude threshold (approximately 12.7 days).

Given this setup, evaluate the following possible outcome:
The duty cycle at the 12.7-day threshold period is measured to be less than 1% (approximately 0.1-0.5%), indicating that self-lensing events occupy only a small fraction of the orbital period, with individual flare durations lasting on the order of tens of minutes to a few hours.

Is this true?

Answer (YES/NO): NO